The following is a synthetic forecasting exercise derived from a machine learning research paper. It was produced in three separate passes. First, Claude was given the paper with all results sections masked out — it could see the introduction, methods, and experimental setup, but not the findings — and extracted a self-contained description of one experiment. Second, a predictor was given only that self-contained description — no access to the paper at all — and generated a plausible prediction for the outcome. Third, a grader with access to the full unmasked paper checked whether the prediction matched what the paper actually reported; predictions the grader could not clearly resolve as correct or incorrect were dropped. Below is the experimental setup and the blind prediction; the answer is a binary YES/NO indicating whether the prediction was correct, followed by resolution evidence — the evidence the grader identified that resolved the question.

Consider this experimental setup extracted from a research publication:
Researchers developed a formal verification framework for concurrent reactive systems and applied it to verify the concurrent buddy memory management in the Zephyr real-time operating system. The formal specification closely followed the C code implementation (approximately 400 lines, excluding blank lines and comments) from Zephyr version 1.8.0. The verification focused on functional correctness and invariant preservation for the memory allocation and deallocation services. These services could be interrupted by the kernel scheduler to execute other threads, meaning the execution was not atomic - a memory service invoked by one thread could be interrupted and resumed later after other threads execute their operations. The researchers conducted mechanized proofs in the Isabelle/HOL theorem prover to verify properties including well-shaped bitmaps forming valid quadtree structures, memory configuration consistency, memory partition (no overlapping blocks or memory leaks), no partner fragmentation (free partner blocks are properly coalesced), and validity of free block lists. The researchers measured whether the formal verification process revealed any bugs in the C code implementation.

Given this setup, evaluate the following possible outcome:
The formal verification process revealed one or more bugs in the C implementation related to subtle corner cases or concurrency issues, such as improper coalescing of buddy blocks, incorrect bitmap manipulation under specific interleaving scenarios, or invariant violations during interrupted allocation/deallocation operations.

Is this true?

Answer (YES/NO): YES